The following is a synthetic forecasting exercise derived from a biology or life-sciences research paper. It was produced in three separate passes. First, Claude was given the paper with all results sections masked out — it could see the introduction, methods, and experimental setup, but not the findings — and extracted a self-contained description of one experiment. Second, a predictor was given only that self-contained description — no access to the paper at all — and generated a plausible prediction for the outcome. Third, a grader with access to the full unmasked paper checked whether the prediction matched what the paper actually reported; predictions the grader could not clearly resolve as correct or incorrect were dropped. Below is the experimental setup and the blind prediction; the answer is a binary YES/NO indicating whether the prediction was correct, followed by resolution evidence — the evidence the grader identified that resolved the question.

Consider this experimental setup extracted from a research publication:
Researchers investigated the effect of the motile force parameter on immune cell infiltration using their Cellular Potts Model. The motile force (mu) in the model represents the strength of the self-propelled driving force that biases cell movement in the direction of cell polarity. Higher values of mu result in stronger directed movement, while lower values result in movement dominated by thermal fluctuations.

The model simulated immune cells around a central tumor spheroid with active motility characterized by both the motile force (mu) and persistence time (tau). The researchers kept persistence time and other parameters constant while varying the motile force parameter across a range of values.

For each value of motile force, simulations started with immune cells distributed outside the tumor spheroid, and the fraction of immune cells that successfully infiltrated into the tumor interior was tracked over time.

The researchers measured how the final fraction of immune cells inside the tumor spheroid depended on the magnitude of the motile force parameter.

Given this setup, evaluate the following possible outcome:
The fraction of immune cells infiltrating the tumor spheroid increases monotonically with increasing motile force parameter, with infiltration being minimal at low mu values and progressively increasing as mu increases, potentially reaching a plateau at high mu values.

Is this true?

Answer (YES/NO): NO